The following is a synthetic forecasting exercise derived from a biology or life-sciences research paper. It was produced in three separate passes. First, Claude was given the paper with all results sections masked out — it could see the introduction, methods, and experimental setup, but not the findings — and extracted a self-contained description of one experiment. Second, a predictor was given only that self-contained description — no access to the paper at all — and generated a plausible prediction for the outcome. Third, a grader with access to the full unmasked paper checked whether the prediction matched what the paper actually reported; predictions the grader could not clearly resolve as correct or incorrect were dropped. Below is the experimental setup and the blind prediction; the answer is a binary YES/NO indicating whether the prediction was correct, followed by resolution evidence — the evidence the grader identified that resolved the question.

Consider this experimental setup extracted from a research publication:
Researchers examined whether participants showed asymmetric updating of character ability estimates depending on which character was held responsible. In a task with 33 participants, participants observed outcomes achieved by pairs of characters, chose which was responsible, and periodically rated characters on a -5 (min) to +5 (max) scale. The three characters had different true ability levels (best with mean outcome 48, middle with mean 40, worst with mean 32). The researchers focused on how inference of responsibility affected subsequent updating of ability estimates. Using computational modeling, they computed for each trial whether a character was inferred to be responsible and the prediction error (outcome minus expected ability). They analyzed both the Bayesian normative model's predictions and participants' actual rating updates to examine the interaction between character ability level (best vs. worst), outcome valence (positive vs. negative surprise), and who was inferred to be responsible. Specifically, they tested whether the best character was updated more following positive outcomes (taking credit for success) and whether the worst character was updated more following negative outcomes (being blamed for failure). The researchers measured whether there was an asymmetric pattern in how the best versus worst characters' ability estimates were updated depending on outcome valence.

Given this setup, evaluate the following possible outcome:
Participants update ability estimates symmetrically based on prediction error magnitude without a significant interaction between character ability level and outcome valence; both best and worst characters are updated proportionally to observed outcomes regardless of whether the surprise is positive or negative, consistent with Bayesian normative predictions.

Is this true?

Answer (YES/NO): NO